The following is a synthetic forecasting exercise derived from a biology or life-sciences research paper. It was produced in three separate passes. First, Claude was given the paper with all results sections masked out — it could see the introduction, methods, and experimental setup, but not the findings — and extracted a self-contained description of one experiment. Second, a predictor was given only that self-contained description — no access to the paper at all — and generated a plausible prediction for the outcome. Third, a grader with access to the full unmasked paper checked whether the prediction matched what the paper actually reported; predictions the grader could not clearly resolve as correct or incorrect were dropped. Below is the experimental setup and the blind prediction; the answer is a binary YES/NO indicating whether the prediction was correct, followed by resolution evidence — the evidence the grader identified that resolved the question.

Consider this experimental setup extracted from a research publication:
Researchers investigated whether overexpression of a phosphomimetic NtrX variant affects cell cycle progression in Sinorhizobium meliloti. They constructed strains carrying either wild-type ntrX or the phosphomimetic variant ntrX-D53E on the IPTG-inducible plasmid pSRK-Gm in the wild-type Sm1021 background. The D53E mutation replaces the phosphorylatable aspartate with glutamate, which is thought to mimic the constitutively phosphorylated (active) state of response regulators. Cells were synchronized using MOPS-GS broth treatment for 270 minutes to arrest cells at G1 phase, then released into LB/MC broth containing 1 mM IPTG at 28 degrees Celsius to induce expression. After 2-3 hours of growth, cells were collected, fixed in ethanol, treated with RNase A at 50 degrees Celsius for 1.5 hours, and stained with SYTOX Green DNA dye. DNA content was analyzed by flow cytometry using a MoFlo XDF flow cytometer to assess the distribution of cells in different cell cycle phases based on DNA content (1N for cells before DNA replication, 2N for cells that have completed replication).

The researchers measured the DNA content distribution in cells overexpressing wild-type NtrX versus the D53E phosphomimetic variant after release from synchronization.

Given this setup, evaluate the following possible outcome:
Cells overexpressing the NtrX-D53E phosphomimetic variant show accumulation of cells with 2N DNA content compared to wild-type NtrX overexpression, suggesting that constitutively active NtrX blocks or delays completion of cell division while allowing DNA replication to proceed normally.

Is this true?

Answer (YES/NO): NO